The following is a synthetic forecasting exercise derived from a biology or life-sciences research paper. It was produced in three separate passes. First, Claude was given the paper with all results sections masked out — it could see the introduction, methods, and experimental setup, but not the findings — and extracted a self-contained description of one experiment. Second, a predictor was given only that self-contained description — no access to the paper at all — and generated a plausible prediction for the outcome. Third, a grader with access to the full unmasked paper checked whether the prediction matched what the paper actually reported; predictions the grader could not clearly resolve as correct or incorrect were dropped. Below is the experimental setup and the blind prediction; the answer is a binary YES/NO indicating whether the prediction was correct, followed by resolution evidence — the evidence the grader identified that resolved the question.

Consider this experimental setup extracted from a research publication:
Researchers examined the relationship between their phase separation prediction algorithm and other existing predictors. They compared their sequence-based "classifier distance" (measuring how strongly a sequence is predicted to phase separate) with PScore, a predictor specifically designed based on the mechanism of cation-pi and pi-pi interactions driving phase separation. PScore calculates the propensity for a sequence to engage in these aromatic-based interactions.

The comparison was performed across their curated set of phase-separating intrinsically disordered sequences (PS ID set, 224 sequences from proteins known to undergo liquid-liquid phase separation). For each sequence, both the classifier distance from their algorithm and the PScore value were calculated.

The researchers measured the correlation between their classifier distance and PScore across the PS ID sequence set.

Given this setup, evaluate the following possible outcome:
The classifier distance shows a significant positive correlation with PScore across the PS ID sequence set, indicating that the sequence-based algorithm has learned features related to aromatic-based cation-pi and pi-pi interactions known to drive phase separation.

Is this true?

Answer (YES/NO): YES